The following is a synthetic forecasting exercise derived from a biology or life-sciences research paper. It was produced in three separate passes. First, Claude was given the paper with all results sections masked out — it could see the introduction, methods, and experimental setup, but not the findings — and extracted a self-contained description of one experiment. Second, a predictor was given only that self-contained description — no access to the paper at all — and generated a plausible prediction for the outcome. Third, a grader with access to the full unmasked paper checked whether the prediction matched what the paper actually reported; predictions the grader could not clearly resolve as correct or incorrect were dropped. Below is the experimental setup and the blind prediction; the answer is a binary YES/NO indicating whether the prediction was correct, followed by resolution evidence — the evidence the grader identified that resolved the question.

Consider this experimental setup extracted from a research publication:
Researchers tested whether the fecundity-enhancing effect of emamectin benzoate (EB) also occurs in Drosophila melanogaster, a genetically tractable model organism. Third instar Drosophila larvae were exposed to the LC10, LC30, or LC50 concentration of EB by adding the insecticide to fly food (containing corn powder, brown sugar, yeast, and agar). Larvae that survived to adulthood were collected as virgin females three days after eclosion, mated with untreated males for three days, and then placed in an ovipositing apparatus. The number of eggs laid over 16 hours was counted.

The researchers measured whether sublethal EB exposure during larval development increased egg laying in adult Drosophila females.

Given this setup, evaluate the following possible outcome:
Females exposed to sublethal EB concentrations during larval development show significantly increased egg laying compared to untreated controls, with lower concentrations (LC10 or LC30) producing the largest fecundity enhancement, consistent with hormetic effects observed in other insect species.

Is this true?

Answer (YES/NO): NO